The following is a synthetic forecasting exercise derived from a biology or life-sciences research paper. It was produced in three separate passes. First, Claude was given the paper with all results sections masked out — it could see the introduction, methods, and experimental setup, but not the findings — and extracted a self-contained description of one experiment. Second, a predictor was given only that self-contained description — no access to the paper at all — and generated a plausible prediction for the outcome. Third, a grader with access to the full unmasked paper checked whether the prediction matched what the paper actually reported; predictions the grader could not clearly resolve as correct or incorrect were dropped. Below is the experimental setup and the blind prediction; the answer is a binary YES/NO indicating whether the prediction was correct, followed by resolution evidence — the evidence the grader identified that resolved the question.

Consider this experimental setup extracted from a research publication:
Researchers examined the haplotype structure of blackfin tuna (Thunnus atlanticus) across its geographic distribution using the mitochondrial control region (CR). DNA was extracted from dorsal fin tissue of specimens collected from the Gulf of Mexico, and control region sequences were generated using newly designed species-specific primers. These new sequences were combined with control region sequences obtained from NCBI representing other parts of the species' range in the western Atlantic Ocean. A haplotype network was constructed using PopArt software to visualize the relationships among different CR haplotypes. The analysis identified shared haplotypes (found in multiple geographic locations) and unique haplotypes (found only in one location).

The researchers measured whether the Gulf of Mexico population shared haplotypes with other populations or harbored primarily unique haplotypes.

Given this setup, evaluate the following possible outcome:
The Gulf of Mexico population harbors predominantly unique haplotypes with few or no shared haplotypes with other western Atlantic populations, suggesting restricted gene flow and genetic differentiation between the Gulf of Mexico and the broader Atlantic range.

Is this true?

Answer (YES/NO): NO